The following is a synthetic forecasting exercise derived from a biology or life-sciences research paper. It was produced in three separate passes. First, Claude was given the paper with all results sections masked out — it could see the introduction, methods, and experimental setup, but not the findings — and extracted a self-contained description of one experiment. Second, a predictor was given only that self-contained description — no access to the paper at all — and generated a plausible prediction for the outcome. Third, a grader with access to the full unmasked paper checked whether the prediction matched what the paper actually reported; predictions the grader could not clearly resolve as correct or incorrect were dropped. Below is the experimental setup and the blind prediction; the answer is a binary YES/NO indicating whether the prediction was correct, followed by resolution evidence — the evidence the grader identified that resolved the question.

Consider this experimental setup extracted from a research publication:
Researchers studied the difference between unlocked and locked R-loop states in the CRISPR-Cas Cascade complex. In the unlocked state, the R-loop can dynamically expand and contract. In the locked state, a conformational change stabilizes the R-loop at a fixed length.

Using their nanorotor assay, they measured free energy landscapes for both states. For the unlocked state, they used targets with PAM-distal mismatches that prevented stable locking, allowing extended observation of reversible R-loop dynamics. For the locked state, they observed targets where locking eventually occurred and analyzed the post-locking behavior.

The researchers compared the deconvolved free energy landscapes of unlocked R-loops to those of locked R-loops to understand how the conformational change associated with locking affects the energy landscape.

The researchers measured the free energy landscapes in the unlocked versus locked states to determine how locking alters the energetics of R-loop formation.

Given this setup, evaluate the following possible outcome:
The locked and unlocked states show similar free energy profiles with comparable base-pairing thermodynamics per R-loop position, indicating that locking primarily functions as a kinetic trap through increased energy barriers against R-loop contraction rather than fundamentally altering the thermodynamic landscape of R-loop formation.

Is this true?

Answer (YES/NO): NO